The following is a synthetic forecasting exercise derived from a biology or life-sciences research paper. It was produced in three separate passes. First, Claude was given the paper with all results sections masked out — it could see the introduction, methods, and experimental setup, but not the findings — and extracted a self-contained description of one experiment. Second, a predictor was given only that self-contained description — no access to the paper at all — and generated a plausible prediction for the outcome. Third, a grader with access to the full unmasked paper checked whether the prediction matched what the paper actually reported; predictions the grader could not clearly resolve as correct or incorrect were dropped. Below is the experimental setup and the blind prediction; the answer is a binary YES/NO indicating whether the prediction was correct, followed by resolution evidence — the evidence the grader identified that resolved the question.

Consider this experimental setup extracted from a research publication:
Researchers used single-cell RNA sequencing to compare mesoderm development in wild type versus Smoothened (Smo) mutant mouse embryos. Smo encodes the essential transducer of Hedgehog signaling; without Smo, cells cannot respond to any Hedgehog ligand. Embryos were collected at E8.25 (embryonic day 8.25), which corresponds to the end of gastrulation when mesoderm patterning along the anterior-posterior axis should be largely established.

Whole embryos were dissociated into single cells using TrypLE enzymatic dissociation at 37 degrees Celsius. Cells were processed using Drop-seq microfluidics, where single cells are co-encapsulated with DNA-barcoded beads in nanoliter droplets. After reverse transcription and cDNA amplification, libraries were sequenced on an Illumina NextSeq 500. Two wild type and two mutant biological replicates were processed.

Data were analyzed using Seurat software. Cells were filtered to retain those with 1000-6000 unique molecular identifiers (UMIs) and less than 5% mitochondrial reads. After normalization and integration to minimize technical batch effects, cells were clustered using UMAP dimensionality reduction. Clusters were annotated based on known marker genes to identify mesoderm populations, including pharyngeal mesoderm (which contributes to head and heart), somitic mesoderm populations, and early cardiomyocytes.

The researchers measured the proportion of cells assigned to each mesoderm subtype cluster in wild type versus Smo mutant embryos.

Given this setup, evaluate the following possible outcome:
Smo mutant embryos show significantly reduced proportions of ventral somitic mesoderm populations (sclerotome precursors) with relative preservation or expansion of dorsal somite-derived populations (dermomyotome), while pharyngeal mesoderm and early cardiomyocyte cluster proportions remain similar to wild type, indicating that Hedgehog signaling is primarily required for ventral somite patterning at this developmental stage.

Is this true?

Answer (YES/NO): NO